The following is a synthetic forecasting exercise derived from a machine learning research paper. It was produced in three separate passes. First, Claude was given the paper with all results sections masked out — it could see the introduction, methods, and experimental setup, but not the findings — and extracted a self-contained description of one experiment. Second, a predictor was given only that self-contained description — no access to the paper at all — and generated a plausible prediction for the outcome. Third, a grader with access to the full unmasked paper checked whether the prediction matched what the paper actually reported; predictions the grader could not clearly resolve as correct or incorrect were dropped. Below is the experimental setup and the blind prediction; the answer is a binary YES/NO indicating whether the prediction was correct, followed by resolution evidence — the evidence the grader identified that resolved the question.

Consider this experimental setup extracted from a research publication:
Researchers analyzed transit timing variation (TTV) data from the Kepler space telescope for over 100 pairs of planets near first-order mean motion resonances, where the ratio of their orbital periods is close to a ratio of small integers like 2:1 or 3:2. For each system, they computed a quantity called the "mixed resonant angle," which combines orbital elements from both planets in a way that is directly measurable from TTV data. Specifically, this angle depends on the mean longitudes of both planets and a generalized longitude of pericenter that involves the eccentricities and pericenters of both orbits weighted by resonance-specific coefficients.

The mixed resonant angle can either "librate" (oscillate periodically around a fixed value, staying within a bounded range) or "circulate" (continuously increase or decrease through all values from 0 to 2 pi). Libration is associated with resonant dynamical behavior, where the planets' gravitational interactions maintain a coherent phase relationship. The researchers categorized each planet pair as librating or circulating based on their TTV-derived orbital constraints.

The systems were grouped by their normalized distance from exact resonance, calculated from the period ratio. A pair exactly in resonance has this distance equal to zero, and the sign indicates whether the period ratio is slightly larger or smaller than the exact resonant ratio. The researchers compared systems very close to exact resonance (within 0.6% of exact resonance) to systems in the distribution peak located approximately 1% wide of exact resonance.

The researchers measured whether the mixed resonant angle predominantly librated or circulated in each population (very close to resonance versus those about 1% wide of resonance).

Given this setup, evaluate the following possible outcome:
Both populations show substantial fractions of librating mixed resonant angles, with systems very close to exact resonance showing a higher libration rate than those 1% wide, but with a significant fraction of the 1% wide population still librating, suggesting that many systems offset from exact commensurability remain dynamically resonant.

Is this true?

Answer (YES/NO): NO